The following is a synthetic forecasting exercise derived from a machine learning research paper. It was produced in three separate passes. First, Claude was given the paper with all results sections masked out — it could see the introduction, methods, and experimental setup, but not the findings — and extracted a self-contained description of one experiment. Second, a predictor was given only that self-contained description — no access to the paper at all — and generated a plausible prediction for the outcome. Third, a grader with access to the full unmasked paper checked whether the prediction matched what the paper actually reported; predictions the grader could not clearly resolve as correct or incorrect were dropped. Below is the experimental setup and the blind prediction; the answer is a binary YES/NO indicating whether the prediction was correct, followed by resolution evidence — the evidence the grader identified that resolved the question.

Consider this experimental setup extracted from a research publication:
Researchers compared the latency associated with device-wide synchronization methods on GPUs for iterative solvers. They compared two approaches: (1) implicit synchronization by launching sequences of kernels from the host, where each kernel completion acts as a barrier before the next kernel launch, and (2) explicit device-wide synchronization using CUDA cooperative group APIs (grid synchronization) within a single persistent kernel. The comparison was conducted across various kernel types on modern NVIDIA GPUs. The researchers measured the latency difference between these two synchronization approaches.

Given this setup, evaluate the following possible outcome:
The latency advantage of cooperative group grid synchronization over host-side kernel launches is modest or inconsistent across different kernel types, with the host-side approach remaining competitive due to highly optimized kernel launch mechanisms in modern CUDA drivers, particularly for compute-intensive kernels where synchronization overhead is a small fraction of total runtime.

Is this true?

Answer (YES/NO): YES